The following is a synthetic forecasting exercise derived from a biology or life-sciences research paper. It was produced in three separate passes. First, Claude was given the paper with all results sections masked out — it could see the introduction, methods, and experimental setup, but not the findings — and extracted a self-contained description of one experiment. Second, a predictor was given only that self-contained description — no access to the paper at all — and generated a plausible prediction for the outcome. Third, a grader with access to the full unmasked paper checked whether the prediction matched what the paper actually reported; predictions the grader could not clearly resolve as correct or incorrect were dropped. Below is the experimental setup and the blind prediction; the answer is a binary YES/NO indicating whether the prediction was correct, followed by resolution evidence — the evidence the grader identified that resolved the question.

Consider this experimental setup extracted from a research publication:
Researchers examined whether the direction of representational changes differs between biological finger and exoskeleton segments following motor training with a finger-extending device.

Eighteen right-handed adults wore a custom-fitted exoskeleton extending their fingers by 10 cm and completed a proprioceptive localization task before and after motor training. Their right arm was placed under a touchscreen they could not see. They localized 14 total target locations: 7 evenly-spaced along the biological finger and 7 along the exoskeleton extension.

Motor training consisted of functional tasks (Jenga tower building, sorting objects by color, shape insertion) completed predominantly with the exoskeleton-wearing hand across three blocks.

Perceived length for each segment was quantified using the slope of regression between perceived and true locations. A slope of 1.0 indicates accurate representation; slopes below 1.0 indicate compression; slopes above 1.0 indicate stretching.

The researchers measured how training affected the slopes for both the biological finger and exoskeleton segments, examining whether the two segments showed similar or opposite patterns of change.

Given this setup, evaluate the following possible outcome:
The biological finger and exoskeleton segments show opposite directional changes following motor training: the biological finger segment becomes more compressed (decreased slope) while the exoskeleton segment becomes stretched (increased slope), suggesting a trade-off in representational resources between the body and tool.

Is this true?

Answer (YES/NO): NO